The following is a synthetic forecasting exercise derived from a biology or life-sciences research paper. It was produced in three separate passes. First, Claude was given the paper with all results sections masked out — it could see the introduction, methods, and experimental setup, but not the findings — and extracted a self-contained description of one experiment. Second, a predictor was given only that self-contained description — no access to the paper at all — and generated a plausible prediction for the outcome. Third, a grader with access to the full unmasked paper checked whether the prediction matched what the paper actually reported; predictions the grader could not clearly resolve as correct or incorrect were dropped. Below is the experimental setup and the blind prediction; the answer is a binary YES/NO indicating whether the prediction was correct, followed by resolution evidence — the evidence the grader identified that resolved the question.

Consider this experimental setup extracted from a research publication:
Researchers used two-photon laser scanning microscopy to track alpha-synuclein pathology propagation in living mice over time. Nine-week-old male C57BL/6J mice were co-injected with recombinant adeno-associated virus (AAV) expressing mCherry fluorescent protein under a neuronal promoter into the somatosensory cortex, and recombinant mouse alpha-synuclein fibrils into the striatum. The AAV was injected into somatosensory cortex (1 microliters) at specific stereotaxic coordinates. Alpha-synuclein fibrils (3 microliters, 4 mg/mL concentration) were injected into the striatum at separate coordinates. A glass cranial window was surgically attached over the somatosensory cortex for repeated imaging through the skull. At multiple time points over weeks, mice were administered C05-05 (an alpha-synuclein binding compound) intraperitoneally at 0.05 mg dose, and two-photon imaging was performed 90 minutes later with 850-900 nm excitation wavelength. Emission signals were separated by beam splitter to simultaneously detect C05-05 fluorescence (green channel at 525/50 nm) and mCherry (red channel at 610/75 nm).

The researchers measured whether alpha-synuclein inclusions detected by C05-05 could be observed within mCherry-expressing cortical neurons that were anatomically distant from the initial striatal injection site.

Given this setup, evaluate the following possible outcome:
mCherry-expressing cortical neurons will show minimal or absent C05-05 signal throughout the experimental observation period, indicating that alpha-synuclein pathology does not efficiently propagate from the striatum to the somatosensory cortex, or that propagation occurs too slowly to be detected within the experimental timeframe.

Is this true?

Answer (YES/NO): NO